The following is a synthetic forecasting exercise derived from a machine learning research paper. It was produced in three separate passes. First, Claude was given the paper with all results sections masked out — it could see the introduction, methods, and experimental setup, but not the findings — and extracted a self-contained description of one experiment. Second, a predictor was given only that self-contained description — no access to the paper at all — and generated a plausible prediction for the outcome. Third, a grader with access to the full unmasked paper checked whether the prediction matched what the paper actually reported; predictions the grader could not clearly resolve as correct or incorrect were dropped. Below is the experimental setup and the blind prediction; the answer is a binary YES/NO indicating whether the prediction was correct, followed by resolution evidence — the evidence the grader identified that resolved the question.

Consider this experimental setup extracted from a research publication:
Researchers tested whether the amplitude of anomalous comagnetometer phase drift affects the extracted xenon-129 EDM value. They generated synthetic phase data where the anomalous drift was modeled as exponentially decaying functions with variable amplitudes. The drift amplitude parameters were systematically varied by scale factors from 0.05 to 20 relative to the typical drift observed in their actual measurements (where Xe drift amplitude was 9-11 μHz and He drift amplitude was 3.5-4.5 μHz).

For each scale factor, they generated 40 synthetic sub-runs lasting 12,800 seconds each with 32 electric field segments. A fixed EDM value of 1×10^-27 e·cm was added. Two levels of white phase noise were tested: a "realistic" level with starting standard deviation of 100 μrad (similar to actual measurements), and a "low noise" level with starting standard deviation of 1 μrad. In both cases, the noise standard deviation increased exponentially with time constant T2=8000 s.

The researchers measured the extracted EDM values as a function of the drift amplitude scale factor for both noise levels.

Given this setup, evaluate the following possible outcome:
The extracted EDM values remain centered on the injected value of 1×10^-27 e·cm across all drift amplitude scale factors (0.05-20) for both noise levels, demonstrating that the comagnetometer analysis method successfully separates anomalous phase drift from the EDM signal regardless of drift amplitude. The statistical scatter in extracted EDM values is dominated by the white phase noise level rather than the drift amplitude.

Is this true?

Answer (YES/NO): YES